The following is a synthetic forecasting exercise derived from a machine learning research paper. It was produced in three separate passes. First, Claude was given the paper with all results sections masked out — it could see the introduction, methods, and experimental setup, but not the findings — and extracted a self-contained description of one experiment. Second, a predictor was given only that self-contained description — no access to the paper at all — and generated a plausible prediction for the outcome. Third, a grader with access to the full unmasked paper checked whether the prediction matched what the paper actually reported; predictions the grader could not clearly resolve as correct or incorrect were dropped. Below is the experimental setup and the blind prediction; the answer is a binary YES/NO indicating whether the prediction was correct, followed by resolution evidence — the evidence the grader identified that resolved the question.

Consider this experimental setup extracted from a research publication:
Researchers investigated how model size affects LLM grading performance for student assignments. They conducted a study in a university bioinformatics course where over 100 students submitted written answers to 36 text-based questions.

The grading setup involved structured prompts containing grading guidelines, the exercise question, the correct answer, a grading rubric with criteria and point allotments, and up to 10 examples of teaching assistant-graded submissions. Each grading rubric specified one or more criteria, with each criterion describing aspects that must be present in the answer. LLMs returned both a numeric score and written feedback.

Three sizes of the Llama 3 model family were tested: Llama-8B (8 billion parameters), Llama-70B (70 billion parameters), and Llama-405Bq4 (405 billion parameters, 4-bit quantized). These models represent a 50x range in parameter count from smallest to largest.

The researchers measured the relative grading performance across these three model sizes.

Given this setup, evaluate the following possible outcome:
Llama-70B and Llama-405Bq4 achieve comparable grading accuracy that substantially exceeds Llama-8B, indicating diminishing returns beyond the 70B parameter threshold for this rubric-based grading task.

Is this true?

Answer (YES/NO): NO